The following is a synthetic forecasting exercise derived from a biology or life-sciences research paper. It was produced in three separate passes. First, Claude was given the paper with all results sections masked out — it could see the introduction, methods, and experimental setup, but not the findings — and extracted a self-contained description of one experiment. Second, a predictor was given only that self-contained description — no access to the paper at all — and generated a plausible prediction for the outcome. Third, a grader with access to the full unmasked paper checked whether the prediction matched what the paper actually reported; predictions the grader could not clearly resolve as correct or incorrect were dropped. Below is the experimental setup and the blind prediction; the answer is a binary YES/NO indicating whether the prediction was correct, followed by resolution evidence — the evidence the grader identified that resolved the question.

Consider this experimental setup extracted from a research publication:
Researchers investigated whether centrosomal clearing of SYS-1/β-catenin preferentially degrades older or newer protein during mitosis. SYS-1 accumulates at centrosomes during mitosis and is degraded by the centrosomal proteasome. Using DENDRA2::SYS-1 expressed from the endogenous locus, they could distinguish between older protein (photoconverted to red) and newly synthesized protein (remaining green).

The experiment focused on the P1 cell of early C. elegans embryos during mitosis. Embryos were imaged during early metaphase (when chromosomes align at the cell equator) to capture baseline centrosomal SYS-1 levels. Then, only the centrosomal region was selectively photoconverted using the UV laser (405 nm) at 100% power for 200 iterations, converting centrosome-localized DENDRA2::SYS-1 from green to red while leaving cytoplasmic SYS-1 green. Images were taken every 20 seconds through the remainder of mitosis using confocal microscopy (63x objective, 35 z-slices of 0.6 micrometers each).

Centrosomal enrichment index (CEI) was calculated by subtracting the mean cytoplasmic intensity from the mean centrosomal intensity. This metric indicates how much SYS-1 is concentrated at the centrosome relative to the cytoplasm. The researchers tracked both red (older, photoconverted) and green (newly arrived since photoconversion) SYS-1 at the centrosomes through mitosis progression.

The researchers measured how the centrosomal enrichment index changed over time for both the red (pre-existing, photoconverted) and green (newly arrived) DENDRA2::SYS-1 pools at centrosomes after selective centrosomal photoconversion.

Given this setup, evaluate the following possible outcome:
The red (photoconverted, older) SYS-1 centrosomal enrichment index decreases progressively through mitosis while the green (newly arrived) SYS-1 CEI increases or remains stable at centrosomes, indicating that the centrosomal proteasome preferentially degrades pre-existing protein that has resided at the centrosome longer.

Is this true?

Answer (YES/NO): YES